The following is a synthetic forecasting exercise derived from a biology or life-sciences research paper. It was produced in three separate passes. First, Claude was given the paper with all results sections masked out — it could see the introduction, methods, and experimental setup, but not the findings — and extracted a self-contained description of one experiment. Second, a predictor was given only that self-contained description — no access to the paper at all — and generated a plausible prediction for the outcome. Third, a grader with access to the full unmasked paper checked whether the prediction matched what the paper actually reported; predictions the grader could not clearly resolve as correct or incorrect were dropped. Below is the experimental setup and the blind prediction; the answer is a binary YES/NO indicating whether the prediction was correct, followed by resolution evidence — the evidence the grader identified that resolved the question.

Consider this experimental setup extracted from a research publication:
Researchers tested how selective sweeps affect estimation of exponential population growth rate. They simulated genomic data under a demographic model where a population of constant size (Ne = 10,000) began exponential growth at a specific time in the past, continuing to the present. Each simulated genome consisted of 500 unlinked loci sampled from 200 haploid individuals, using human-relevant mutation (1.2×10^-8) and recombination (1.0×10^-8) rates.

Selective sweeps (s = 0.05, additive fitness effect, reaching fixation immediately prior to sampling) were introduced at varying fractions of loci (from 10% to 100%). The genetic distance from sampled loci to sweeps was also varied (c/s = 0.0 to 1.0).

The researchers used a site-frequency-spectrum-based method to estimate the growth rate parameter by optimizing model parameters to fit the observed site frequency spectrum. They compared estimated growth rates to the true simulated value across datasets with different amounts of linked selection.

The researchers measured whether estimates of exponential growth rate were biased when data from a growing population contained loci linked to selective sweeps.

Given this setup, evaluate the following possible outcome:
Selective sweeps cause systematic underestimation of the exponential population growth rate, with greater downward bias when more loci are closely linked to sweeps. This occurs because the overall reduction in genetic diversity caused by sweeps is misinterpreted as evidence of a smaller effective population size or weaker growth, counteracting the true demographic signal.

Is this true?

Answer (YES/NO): NO